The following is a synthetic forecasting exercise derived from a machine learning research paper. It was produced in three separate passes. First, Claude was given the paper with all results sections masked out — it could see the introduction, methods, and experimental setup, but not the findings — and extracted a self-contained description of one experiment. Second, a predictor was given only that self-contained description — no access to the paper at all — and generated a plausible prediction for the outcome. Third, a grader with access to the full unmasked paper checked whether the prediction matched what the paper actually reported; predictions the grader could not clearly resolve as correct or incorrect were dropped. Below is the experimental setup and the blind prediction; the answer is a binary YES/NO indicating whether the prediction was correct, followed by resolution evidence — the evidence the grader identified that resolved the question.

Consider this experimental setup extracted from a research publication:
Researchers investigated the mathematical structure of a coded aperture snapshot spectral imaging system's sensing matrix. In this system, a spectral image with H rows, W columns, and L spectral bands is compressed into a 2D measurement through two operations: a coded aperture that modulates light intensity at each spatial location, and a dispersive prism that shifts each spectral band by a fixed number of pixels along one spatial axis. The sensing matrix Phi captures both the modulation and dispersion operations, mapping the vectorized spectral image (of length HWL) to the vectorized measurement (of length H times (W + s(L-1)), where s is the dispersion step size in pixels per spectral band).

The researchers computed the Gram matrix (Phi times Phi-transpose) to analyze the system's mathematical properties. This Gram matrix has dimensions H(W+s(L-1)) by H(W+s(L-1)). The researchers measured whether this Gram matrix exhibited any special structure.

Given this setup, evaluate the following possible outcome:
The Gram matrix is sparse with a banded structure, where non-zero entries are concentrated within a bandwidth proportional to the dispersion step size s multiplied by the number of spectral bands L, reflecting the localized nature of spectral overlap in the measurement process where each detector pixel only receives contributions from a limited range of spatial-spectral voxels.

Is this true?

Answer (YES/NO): NO